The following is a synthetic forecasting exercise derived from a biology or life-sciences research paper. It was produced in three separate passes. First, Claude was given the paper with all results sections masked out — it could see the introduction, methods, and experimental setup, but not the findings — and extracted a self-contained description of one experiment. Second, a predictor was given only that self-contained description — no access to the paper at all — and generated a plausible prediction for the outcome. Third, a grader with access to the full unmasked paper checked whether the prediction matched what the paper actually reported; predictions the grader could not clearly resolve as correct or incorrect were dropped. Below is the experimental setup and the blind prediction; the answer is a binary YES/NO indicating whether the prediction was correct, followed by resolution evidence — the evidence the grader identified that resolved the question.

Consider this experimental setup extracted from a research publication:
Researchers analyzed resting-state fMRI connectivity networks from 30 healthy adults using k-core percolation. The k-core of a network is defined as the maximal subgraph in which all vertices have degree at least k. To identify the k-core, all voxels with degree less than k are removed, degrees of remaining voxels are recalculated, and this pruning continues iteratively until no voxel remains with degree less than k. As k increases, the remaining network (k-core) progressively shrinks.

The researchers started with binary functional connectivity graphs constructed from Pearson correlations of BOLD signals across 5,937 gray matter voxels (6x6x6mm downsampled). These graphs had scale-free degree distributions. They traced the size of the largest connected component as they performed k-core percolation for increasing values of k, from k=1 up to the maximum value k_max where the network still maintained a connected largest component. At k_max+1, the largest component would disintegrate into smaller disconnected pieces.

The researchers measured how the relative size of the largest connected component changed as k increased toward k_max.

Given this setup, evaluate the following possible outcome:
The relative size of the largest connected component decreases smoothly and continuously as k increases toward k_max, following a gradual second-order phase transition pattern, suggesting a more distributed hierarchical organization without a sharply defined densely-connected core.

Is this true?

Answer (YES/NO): NO